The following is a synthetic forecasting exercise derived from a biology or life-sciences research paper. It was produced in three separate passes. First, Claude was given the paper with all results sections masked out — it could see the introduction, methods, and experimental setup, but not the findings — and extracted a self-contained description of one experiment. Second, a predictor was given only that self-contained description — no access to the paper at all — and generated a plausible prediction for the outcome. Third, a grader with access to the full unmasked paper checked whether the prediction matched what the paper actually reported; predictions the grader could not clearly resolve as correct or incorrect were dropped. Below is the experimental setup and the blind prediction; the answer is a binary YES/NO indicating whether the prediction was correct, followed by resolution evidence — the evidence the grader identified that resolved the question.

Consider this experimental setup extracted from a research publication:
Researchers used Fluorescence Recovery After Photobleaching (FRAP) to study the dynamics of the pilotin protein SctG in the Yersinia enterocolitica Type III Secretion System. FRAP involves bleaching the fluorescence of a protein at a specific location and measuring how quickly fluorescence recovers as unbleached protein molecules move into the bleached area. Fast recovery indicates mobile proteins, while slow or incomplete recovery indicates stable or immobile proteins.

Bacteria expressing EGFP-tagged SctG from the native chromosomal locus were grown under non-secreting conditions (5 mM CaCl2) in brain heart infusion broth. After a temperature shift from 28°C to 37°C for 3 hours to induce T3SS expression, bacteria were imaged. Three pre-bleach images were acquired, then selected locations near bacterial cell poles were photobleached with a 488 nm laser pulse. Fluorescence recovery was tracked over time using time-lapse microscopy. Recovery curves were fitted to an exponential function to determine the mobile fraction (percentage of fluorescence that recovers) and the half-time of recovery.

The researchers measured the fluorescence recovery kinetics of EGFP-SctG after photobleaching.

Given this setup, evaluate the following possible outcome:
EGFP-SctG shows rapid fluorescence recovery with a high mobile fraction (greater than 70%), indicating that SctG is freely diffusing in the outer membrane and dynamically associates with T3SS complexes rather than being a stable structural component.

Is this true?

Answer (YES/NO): YES